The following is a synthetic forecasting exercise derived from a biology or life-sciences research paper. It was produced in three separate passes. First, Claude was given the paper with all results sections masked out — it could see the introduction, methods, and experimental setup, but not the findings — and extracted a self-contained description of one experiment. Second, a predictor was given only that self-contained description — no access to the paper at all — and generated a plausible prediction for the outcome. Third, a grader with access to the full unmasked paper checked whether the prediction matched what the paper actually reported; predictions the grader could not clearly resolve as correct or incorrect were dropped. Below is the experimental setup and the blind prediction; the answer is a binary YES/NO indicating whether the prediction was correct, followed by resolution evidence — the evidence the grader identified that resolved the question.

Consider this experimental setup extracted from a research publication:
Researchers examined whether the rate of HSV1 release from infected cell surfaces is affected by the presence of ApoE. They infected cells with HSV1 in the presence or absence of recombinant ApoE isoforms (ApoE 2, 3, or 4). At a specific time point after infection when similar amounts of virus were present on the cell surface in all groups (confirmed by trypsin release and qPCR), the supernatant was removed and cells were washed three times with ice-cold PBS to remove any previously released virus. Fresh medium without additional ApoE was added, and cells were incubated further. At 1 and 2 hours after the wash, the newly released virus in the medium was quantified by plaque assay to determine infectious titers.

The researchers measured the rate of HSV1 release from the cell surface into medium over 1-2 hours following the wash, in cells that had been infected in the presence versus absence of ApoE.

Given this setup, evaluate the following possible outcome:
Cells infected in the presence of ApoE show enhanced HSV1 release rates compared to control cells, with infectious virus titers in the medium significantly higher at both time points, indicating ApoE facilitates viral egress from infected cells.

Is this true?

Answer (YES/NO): YES